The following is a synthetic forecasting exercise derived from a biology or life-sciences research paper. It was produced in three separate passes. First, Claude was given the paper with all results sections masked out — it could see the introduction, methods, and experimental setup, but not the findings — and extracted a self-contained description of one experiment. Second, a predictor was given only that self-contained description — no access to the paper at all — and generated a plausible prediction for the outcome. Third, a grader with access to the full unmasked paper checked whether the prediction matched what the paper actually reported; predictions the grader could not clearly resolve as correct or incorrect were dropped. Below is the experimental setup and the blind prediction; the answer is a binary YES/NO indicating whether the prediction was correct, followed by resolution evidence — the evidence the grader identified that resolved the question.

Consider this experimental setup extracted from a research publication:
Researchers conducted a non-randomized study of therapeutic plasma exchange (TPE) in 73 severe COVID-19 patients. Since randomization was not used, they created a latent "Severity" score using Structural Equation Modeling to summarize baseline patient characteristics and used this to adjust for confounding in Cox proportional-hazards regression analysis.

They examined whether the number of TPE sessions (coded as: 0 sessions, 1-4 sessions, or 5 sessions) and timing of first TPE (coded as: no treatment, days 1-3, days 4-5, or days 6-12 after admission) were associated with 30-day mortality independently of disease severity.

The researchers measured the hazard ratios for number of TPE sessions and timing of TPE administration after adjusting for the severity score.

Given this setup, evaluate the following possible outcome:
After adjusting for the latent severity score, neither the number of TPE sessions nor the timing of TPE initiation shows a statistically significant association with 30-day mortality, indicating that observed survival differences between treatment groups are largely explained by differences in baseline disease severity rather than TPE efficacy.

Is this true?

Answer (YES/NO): YES